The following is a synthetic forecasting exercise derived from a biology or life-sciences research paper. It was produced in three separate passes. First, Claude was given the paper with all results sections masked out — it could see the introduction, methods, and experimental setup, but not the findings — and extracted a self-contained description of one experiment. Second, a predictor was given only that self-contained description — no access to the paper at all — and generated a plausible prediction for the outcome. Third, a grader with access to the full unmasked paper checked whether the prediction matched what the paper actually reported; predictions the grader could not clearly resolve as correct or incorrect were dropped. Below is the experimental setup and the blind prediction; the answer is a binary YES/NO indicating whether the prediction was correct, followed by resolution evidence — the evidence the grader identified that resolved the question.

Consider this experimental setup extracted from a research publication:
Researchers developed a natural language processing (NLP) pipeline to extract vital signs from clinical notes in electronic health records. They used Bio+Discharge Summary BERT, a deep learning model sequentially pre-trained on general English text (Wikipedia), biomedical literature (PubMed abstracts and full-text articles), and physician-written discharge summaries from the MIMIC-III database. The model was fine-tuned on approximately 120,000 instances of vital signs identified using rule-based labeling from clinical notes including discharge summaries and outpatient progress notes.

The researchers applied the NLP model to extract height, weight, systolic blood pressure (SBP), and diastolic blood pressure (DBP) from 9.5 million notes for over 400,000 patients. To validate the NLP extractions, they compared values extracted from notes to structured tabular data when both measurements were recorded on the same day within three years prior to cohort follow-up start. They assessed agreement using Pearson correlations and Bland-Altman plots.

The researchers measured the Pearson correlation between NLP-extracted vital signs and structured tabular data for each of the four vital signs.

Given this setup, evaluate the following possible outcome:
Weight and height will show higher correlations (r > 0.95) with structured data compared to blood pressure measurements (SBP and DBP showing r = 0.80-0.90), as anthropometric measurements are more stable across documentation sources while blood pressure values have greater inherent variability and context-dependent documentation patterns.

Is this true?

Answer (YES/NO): NO